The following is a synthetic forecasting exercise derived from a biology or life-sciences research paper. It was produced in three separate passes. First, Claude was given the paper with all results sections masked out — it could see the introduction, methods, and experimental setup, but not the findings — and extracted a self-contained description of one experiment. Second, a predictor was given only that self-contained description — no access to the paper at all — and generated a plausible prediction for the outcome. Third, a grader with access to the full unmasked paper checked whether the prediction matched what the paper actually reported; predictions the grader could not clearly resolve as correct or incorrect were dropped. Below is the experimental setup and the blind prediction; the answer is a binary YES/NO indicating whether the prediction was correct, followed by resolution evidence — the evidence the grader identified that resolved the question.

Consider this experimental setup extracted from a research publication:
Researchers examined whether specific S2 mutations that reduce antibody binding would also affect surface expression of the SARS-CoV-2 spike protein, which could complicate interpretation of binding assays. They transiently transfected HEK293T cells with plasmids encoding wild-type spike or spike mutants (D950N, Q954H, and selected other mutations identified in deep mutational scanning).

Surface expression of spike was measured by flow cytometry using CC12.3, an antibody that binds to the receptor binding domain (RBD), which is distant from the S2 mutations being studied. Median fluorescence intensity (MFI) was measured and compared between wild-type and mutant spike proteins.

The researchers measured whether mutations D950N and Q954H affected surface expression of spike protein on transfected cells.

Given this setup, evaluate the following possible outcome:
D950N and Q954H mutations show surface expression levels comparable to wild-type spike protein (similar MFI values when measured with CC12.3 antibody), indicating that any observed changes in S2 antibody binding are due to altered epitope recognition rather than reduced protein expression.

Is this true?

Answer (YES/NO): YES